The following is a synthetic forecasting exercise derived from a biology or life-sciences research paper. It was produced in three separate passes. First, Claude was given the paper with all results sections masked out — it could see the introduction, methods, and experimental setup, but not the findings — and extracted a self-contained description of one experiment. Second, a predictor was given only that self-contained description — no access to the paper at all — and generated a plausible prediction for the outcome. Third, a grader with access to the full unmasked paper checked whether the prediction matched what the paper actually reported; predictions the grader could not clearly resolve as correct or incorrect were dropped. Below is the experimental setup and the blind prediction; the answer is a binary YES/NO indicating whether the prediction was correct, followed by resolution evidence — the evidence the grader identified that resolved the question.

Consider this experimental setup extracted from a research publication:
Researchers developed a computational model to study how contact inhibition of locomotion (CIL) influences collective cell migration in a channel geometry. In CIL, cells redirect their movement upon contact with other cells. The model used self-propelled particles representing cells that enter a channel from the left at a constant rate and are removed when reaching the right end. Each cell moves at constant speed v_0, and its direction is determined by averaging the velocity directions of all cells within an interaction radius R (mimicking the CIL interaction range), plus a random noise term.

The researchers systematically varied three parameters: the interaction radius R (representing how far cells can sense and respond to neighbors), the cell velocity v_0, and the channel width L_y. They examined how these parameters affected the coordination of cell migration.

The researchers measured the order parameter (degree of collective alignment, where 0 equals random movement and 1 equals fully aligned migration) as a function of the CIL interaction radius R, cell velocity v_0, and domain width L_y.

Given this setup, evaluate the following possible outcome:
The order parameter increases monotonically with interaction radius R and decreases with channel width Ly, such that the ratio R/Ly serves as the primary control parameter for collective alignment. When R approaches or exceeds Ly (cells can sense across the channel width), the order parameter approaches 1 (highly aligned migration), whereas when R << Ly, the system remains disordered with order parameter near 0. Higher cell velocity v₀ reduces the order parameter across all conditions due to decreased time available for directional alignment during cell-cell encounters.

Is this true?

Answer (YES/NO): NO